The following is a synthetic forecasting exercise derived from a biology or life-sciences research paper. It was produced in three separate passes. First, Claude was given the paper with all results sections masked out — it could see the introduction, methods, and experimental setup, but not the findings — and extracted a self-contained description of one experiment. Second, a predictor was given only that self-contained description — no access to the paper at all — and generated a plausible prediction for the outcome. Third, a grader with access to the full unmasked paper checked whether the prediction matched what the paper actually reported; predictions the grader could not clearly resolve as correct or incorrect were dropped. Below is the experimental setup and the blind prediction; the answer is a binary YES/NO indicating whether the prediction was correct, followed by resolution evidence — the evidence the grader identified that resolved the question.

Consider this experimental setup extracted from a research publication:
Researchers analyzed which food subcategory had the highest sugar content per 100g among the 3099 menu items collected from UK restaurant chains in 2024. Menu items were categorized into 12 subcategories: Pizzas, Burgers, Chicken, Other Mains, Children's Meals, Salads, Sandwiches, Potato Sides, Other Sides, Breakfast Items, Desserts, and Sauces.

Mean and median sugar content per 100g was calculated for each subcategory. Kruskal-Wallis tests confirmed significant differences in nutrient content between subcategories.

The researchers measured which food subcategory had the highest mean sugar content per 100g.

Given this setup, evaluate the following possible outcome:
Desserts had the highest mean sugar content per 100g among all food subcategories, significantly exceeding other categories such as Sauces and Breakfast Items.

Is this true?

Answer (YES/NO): YES